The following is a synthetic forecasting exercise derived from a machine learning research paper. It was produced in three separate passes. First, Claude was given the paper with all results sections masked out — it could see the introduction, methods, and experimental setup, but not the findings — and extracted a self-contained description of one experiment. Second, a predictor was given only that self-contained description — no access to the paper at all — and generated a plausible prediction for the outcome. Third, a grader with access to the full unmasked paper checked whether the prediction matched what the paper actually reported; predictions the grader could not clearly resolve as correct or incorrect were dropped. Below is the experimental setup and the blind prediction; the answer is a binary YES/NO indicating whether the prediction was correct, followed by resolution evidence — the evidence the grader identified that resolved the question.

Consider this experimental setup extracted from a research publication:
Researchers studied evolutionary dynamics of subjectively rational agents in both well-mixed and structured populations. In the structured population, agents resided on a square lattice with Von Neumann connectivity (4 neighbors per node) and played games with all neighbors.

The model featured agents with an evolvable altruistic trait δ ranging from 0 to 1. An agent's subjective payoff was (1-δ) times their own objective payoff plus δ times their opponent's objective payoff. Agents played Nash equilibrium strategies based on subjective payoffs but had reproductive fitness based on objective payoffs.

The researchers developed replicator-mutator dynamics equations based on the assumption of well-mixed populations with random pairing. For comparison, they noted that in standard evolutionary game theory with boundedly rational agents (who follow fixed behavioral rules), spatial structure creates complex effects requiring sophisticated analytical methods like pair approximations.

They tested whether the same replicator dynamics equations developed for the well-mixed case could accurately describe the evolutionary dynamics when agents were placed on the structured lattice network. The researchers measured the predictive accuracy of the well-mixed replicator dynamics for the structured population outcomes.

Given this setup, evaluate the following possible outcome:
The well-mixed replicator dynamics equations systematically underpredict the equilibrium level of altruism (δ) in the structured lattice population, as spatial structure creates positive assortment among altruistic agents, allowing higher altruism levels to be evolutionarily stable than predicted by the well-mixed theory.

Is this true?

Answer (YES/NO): NO